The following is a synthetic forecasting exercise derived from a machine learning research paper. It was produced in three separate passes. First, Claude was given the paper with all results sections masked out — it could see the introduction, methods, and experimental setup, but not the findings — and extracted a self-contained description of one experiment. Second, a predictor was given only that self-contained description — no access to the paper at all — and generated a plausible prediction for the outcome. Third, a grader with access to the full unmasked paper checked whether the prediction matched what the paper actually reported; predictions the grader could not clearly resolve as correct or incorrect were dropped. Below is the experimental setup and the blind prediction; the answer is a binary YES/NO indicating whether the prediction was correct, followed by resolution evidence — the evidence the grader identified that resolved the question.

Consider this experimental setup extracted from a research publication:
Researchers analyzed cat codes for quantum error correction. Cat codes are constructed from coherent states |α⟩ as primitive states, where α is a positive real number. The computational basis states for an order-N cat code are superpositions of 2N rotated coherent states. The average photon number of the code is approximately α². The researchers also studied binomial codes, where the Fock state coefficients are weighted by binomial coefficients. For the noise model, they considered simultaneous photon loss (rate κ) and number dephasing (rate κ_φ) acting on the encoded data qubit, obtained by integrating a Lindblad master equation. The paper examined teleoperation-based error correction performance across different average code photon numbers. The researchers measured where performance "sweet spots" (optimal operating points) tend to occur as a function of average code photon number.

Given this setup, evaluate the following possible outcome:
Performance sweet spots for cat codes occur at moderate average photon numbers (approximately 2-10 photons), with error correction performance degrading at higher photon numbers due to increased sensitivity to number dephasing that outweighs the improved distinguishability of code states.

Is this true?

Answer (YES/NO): NO